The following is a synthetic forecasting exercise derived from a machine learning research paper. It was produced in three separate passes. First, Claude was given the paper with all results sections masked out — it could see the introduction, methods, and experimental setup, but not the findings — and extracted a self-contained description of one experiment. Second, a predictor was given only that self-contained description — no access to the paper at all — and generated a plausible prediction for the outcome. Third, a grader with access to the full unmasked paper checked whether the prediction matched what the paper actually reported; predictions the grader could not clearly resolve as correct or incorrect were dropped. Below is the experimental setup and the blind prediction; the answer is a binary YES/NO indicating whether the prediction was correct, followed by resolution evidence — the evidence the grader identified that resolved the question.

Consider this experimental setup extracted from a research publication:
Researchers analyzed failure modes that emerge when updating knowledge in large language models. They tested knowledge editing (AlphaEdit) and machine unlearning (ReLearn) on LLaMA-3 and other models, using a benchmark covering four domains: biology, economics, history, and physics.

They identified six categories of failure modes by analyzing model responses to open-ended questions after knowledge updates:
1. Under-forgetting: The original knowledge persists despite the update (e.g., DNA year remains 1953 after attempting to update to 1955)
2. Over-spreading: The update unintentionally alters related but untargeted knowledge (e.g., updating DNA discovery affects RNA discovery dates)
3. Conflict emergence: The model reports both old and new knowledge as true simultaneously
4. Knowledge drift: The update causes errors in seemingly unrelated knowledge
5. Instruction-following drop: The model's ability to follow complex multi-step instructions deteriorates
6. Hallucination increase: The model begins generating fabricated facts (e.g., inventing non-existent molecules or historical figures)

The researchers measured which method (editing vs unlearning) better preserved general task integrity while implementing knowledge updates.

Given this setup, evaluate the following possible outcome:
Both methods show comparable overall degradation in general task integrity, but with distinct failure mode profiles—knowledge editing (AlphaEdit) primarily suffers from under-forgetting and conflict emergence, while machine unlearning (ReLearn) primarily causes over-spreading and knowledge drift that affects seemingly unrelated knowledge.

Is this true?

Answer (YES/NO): NO